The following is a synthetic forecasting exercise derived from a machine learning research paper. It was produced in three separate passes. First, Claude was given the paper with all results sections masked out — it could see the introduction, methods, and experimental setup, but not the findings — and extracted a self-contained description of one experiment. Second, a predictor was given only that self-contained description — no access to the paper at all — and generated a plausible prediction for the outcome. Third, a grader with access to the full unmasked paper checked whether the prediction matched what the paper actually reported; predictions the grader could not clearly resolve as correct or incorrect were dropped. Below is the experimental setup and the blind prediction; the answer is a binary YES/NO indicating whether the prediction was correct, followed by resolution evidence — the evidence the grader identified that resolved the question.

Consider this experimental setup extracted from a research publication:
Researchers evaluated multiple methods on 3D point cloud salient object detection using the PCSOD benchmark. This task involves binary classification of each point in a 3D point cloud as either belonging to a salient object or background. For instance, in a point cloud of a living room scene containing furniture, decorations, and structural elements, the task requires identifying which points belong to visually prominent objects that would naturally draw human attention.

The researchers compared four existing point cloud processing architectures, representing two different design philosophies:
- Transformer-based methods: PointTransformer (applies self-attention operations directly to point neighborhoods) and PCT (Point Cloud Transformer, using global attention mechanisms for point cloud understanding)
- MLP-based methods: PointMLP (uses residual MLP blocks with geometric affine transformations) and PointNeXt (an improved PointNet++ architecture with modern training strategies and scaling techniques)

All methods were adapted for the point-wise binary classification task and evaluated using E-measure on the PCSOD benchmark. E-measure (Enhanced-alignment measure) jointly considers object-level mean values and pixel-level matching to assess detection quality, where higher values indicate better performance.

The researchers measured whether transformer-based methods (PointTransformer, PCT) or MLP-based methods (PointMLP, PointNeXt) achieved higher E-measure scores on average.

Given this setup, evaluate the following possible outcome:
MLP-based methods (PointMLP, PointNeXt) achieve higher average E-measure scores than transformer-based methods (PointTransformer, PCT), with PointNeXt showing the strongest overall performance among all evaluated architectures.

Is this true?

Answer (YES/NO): NO